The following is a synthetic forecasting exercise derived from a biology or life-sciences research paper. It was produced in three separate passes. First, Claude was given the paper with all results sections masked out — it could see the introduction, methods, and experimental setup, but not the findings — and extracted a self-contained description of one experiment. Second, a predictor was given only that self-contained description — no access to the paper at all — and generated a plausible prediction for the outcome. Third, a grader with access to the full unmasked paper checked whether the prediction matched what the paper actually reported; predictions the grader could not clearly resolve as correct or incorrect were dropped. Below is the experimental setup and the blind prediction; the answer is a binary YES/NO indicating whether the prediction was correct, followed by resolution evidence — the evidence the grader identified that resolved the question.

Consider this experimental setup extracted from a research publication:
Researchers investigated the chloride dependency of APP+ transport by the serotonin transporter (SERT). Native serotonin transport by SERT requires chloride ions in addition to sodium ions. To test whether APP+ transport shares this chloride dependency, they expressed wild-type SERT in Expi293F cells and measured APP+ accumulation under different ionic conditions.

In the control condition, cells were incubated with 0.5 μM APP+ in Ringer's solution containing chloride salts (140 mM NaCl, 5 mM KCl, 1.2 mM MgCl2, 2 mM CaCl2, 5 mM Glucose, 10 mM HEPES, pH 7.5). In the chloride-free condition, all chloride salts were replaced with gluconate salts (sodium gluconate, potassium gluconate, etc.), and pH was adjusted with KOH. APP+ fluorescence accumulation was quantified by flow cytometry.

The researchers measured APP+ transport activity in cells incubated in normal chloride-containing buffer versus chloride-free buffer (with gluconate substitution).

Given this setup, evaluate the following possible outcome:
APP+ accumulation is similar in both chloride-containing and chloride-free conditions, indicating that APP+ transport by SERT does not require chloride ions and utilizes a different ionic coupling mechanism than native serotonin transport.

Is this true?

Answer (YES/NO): NO